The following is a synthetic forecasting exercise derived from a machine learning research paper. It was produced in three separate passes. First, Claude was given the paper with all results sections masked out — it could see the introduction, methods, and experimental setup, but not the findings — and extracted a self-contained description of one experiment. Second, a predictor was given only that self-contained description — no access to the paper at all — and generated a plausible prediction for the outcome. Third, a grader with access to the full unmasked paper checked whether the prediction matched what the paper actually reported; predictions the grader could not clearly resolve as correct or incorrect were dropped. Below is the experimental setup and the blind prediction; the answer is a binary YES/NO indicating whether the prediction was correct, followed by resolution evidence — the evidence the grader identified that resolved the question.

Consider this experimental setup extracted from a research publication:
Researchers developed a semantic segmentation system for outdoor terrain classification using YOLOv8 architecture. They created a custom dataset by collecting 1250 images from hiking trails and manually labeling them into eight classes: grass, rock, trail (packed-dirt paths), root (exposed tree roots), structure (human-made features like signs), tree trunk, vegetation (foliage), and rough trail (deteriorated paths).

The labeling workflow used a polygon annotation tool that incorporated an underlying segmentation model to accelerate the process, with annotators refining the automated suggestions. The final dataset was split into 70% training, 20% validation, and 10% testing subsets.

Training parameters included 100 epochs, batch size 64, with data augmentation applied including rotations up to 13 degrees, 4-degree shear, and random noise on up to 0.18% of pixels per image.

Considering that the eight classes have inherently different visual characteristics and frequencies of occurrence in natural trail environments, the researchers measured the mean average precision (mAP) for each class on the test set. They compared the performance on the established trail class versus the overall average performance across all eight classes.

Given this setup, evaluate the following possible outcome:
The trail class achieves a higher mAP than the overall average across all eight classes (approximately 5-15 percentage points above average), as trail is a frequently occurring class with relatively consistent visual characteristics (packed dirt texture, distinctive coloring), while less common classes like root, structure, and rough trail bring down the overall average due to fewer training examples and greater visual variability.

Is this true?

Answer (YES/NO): NO